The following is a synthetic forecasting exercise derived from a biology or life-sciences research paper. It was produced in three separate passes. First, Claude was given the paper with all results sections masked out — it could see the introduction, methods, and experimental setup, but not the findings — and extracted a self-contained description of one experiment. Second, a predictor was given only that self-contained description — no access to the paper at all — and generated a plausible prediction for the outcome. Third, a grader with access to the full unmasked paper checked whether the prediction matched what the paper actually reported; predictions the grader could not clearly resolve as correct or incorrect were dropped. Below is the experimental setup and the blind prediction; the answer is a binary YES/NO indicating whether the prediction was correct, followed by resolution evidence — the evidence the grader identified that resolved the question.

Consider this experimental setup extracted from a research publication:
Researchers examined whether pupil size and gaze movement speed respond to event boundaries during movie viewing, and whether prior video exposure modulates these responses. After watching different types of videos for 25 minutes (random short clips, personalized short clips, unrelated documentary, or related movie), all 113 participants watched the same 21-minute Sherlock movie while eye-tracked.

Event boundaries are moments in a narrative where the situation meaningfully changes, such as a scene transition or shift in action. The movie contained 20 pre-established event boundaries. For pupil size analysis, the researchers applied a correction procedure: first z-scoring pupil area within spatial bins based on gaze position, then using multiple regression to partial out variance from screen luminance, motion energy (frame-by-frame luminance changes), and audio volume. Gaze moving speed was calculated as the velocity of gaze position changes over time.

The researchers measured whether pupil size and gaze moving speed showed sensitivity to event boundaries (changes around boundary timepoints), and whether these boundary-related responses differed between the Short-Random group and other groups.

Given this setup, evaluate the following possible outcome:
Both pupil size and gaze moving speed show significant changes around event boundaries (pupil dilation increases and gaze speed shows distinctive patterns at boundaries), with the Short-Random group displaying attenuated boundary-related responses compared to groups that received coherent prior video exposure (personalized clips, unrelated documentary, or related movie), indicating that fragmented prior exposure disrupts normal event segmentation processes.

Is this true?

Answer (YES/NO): NO